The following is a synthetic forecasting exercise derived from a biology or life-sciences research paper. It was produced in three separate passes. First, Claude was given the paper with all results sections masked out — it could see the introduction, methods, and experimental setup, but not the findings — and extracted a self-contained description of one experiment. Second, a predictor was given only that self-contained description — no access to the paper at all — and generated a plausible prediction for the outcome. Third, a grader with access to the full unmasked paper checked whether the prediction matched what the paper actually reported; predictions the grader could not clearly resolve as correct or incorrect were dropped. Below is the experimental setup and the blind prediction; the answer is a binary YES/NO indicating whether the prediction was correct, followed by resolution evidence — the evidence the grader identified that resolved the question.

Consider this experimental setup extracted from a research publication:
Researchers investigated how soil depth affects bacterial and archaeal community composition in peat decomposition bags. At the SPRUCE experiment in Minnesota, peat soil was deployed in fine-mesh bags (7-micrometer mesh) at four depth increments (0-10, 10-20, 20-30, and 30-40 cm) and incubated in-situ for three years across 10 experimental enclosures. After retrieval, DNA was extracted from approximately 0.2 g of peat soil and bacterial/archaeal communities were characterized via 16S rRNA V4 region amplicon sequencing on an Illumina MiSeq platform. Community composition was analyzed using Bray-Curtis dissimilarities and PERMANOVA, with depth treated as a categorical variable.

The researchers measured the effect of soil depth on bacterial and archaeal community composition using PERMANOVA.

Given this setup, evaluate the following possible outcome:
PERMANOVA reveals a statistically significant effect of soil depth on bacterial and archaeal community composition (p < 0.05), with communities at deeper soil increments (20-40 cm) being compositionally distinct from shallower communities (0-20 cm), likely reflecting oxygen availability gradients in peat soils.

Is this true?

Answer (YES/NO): NO